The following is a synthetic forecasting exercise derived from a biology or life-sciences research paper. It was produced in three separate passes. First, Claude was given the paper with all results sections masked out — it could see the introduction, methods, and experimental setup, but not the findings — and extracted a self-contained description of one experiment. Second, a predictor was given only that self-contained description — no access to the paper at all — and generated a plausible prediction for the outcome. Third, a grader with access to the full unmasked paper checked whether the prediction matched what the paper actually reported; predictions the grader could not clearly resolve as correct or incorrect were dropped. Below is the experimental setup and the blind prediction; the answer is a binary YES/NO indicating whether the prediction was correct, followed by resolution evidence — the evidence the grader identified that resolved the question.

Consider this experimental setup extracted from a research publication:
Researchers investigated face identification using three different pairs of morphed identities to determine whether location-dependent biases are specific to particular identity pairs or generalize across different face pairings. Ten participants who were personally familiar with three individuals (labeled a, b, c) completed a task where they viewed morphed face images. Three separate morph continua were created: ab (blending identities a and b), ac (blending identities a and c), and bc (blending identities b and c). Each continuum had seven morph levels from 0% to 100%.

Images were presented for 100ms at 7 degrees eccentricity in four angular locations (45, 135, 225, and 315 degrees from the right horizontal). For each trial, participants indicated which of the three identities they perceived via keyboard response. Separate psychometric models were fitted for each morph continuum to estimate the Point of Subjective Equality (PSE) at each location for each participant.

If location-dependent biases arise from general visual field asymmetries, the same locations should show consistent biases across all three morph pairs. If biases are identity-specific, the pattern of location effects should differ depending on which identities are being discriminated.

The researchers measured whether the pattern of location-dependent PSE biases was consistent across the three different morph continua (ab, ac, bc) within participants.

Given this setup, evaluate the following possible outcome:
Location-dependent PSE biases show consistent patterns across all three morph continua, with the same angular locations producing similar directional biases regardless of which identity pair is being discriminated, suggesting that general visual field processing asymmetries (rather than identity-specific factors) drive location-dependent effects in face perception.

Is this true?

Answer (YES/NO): NO